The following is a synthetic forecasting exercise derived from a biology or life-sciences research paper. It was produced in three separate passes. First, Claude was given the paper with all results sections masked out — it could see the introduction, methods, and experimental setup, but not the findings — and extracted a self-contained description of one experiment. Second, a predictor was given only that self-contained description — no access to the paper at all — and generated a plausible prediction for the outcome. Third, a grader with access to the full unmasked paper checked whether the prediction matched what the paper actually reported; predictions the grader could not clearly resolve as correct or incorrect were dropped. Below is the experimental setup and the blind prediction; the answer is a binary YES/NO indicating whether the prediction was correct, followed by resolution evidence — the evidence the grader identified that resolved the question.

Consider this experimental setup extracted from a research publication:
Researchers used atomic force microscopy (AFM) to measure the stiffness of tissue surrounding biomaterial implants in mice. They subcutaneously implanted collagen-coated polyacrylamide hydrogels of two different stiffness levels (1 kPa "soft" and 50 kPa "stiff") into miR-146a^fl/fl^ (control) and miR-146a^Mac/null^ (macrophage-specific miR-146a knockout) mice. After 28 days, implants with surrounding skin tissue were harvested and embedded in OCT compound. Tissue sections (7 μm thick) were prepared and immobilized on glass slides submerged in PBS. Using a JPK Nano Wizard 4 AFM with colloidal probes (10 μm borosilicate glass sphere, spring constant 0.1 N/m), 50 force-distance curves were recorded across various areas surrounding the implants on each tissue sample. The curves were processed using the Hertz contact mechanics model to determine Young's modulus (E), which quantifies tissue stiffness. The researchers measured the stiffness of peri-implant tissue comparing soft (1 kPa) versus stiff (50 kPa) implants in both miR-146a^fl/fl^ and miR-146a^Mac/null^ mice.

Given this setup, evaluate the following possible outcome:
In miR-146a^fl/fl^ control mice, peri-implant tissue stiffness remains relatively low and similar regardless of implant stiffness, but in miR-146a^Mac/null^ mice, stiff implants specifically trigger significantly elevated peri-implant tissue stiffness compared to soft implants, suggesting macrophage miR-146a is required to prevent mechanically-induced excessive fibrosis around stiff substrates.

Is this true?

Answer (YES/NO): NO